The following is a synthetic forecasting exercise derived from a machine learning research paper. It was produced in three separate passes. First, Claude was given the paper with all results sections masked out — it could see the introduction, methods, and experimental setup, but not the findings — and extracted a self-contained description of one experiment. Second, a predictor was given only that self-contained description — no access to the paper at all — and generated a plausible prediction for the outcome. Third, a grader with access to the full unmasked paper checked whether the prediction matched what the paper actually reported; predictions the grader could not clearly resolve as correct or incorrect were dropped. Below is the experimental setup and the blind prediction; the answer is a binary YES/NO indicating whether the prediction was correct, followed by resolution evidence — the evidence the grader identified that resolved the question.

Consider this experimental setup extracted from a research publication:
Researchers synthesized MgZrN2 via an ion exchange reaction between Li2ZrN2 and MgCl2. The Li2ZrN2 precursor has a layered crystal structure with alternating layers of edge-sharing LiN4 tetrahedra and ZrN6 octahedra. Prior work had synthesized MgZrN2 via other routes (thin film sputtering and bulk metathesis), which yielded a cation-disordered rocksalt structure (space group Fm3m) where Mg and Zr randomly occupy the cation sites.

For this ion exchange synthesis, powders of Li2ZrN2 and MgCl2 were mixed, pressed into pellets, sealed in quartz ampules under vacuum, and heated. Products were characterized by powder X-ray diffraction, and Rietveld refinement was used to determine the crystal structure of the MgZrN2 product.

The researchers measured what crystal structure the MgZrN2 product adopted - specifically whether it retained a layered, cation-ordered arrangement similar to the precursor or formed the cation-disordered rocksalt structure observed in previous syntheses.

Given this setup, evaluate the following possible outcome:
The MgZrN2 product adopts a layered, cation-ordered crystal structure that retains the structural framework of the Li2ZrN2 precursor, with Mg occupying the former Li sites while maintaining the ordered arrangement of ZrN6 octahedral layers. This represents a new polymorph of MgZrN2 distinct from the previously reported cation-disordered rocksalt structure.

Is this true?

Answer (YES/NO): YES